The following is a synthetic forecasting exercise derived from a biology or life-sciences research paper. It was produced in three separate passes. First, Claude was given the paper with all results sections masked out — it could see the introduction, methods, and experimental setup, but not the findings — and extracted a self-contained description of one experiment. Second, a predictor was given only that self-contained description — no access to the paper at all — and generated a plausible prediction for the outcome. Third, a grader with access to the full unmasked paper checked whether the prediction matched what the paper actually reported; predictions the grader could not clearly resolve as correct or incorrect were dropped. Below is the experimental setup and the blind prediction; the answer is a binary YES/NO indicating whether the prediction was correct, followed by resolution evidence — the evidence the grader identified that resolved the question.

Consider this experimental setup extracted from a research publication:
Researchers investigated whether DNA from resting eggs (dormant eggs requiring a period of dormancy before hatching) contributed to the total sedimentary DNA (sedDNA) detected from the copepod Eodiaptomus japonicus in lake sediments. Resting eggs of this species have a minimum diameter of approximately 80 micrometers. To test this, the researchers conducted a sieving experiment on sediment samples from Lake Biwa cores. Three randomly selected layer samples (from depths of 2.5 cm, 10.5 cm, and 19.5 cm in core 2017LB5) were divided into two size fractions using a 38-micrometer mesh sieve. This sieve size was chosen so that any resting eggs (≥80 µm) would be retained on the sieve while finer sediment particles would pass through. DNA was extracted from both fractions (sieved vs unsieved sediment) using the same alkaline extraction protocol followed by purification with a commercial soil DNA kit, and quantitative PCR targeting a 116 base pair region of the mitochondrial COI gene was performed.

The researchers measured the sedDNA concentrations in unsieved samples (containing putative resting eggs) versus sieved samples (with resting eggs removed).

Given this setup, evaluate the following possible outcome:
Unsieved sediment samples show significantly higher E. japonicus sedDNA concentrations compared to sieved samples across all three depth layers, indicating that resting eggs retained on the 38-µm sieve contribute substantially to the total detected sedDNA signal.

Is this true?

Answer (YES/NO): NO